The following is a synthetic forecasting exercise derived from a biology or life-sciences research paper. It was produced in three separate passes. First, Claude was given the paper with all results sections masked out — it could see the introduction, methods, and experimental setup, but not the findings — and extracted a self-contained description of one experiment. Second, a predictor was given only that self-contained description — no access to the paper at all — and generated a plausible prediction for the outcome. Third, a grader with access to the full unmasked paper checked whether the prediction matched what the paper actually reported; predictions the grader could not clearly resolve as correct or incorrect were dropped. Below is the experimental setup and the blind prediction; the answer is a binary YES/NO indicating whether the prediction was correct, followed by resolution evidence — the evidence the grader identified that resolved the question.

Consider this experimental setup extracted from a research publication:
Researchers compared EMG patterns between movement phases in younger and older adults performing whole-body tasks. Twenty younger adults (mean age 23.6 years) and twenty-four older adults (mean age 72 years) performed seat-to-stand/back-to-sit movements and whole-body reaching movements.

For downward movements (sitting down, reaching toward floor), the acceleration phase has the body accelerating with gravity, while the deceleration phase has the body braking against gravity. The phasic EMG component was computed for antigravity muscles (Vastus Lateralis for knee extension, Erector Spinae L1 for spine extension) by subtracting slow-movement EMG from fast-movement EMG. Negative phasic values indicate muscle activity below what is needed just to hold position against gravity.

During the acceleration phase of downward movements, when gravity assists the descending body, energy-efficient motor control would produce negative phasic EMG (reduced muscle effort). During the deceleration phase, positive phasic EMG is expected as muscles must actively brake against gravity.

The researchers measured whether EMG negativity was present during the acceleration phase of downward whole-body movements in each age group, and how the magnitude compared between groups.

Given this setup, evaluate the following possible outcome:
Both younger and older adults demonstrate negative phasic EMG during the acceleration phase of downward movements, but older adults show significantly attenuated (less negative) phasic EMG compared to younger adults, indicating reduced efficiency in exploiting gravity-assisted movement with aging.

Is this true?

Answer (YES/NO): YES